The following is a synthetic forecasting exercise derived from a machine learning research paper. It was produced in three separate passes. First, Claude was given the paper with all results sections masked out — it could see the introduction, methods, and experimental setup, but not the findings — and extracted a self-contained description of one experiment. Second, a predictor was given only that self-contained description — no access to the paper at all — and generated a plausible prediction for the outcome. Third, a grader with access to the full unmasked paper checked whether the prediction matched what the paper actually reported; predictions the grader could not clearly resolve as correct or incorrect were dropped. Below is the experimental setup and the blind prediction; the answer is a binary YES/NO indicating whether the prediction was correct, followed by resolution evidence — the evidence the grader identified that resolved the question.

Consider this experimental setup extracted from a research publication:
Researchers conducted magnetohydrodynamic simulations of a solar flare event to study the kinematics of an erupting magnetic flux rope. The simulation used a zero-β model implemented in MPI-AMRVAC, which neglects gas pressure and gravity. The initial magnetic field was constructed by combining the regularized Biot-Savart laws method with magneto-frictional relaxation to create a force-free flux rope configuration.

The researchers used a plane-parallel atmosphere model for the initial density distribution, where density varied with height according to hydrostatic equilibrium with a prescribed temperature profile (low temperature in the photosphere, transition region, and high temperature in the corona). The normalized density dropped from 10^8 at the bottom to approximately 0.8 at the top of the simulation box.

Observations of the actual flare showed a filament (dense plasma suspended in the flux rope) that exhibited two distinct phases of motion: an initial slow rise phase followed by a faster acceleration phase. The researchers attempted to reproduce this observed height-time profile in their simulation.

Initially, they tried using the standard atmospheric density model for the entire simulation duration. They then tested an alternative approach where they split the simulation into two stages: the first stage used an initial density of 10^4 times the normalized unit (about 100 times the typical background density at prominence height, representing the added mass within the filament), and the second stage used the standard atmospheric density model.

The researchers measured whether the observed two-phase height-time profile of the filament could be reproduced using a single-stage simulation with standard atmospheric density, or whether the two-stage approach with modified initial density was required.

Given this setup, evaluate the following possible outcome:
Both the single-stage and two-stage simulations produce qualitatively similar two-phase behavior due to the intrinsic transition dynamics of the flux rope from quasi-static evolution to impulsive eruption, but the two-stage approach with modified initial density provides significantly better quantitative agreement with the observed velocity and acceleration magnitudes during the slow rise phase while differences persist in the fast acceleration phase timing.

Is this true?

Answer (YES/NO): NO